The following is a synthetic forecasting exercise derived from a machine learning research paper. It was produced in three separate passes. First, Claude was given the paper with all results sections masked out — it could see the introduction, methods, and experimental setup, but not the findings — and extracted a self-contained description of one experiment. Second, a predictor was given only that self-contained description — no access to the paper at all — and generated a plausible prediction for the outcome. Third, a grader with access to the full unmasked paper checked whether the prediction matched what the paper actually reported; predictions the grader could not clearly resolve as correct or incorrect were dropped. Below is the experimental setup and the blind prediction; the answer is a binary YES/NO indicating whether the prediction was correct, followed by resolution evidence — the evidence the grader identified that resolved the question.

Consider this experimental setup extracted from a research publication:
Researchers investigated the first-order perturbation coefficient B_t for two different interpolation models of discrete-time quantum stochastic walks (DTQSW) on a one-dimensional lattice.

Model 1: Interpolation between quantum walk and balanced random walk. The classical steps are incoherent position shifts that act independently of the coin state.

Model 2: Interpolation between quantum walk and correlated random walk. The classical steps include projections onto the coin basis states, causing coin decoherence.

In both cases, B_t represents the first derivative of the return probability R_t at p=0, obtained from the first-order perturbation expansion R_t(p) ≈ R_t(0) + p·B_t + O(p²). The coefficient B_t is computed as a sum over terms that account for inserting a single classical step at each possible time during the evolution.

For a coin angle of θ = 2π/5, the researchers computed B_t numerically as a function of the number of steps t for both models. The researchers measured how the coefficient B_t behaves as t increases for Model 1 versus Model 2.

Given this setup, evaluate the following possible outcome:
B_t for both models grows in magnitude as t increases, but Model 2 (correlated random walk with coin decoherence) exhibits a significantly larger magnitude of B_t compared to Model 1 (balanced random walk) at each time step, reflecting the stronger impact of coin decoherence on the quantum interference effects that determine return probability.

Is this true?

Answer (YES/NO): NO